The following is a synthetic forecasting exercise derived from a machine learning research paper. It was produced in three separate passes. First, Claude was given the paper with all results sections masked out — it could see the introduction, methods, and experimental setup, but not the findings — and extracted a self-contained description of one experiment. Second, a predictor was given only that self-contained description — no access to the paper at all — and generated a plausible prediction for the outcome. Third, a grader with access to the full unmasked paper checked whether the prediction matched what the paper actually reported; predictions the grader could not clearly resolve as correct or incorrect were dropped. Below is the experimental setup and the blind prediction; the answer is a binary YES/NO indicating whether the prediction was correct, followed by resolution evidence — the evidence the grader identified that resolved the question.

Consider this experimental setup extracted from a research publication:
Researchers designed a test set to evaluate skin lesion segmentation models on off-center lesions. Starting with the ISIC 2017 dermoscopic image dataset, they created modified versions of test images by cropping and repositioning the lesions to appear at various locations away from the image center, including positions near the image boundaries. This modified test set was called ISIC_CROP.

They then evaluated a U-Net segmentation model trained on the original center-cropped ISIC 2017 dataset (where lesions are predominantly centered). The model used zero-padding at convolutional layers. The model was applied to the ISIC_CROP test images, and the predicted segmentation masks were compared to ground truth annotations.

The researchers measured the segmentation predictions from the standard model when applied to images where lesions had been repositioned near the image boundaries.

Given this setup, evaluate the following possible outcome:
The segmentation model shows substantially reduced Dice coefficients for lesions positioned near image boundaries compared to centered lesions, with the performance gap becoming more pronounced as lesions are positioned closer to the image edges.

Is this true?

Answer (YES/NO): YES